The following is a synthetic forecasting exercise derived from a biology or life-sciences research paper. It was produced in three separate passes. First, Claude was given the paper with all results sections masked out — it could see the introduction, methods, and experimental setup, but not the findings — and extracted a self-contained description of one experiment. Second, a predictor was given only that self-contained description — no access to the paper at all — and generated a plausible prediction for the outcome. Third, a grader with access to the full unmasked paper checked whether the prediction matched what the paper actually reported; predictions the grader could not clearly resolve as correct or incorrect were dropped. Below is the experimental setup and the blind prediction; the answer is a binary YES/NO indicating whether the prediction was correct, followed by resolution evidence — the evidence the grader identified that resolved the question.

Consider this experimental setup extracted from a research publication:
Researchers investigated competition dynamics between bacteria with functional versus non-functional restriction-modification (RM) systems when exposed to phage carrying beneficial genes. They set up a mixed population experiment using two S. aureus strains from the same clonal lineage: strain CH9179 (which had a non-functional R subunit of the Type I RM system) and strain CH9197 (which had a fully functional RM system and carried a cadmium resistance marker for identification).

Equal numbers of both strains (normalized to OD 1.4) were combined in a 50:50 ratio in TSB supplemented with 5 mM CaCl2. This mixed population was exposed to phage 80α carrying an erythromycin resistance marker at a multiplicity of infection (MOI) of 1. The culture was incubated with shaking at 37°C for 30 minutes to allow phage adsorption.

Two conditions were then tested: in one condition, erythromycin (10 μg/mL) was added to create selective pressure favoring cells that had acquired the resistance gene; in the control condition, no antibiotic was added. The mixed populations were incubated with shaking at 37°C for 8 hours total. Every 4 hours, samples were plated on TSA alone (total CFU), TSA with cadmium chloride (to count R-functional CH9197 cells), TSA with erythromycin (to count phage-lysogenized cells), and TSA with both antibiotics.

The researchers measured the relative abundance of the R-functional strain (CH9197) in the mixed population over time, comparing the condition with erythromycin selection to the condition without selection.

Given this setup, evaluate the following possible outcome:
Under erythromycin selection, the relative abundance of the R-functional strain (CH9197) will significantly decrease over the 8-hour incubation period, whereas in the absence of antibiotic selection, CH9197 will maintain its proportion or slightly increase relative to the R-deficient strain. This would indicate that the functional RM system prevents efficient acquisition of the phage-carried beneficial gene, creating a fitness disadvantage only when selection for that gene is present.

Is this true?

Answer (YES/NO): YES